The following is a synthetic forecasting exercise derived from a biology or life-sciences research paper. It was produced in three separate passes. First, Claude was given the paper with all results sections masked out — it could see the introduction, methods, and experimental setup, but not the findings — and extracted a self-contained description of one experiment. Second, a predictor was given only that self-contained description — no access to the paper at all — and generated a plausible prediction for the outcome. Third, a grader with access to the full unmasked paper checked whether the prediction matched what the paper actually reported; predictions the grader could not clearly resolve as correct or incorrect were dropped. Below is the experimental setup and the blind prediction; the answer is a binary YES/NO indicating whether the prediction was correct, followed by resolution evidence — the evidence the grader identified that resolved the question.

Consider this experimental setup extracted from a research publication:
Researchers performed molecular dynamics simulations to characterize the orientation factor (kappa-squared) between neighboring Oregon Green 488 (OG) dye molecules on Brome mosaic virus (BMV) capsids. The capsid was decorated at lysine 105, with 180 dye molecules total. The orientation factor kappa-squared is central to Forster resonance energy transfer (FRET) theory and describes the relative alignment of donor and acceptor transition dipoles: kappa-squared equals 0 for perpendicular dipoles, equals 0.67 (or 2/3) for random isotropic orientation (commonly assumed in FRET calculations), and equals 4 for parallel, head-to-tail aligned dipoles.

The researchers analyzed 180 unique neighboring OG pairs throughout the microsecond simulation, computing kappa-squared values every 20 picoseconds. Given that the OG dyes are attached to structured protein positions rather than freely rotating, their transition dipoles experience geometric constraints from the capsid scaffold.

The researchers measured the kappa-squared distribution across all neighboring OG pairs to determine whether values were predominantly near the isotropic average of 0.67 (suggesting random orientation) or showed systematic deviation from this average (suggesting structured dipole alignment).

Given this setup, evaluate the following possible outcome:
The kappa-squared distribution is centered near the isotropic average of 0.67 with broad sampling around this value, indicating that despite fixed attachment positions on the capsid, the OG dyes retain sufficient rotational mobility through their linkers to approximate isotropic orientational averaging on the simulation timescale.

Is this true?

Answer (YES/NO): YES